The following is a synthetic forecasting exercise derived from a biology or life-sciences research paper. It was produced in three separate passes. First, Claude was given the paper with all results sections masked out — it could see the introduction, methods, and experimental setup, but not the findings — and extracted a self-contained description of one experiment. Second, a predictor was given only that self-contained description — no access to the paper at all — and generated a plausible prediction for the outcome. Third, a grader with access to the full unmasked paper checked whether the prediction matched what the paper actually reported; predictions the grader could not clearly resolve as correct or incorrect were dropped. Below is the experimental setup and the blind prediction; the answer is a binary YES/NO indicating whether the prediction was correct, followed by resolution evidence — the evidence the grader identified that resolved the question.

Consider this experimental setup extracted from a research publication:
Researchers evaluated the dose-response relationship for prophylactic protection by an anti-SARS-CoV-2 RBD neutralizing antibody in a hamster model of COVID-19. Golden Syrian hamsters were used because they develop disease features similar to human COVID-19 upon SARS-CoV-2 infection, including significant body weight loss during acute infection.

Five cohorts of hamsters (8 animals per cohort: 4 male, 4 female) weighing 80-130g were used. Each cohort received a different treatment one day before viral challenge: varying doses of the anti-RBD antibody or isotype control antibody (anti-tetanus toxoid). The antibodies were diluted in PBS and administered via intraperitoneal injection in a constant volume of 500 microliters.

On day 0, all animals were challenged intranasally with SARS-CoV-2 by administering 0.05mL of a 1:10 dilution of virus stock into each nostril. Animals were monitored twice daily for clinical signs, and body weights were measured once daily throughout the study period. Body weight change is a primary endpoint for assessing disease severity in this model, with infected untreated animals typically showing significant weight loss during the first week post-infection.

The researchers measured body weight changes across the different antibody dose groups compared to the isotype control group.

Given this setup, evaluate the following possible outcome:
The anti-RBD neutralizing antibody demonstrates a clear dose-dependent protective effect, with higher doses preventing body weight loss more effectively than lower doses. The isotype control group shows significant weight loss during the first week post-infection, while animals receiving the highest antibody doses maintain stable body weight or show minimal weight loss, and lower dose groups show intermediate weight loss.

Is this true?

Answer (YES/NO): NO